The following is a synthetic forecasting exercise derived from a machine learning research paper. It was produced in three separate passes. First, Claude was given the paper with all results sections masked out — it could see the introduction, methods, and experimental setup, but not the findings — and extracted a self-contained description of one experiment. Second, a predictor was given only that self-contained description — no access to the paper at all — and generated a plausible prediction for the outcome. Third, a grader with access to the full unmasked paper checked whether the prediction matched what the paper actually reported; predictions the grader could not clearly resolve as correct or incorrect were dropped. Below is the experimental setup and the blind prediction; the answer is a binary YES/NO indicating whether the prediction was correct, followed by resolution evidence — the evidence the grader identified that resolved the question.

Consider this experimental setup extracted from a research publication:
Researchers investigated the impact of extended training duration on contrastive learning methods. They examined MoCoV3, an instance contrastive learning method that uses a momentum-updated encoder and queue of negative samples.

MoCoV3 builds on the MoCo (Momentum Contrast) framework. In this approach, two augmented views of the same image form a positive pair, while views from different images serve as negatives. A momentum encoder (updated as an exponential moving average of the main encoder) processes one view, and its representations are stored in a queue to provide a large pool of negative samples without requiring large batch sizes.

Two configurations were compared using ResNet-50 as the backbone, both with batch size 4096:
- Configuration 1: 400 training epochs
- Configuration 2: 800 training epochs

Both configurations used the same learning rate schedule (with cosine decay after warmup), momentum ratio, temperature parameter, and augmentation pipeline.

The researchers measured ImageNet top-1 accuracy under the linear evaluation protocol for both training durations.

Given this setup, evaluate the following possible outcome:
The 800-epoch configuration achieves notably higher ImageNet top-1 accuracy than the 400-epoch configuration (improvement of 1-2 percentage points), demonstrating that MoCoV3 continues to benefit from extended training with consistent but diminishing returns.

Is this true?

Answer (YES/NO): NO